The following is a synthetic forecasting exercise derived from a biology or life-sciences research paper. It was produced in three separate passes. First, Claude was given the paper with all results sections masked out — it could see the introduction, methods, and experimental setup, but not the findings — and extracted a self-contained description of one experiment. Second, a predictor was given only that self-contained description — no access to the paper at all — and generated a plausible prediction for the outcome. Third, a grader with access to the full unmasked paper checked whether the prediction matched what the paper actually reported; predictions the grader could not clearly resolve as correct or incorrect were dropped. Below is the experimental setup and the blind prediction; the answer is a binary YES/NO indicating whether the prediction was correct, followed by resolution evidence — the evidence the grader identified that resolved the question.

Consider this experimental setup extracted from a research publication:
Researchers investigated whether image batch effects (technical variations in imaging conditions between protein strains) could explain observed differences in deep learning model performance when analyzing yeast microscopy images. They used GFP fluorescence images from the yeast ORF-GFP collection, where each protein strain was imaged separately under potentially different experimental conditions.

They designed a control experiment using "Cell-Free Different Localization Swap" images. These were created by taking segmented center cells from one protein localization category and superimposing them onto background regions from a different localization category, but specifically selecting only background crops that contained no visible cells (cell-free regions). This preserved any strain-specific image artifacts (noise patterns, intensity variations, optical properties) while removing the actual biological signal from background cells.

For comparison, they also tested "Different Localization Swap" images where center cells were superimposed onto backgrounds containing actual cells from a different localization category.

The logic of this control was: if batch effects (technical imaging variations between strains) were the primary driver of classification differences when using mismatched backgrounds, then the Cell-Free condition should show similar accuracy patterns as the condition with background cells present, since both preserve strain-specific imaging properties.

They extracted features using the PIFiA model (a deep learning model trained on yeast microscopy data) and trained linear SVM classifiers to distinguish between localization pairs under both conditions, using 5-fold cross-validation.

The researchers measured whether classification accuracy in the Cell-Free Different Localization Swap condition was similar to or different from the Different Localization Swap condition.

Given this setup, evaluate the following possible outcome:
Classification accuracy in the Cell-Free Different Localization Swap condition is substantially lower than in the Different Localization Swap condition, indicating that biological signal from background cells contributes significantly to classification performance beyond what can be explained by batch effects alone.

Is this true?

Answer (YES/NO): NO